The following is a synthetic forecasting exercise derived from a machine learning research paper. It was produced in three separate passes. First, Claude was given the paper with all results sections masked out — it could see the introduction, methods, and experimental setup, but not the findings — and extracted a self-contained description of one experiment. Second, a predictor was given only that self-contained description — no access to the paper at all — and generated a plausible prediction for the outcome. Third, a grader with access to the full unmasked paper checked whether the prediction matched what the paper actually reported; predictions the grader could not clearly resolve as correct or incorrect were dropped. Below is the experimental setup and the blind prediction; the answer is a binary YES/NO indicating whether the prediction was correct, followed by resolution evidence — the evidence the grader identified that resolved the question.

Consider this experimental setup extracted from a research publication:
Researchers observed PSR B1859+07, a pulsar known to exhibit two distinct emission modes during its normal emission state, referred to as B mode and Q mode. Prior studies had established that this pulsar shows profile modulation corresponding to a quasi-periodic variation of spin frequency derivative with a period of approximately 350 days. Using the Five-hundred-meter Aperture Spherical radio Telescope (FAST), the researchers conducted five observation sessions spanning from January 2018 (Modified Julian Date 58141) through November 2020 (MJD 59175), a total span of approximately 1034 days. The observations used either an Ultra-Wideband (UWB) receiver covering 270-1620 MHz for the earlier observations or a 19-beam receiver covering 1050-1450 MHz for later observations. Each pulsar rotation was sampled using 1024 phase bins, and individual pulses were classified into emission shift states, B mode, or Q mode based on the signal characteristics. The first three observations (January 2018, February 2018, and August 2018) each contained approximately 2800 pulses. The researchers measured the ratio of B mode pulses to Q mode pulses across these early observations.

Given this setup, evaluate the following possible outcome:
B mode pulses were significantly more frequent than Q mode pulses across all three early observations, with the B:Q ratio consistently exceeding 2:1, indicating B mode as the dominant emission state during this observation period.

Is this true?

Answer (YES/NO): NO